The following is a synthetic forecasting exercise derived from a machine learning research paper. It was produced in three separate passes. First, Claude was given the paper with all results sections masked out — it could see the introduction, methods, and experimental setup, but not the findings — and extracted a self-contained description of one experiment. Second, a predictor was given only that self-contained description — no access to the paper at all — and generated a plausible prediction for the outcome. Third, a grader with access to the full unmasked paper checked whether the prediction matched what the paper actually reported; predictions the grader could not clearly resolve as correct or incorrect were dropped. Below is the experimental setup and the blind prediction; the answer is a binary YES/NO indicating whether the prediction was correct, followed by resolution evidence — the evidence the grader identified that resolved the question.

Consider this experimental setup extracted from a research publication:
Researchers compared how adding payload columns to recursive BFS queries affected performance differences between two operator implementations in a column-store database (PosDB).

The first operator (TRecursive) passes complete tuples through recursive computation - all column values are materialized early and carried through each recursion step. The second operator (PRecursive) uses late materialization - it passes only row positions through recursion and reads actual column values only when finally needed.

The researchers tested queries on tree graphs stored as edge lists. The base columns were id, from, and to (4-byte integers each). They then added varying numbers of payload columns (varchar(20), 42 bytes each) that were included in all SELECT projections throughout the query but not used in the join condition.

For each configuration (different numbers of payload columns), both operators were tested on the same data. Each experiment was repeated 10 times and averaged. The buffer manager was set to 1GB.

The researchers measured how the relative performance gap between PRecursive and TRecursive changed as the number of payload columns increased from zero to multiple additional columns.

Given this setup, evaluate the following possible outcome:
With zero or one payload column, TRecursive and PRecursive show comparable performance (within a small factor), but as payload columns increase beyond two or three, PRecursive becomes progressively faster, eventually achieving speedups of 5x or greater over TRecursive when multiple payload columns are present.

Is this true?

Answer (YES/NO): NO